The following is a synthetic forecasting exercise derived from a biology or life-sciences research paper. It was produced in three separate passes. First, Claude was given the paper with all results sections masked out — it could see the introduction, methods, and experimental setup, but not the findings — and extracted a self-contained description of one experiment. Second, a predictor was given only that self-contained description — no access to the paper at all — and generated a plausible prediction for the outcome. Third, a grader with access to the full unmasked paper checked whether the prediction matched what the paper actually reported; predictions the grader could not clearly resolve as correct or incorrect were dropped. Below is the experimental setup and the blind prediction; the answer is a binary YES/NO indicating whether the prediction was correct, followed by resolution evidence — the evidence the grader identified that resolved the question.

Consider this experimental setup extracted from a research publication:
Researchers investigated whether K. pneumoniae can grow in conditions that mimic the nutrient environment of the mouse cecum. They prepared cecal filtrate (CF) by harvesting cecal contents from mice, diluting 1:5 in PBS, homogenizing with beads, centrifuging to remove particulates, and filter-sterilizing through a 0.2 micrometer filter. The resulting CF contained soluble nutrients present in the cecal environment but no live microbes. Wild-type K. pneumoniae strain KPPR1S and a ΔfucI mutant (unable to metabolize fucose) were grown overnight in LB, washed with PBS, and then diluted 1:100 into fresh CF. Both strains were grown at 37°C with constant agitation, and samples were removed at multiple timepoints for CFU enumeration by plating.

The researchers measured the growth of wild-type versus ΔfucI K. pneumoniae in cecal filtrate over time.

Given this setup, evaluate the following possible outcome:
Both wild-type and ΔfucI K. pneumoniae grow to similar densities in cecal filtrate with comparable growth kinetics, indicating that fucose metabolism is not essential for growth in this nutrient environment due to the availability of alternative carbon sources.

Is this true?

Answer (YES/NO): NO